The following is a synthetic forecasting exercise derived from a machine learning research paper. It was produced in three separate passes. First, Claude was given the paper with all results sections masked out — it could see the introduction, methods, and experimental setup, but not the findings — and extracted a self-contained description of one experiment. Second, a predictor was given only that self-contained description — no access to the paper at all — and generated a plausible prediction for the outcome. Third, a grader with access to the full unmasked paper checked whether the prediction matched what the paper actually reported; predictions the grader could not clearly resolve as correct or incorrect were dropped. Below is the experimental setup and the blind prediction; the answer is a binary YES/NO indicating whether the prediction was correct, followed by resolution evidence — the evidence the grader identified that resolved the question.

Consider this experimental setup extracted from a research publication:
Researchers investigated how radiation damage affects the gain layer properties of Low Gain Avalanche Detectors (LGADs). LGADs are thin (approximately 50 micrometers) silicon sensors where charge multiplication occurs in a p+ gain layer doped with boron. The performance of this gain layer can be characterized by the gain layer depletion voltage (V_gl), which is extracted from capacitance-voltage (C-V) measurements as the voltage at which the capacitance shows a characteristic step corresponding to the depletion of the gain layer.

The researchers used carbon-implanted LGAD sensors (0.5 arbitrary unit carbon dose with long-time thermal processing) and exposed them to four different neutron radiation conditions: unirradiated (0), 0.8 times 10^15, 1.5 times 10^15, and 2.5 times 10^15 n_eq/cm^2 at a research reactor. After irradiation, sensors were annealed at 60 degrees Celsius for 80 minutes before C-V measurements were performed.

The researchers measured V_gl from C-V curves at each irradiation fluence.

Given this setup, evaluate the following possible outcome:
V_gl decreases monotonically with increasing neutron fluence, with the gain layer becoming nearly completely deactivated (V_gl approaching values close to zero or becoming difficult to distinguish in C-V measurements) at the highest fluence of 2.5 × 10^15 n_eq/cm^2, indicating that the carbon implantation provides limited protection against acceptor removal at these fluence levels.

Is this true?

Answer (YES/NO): NO